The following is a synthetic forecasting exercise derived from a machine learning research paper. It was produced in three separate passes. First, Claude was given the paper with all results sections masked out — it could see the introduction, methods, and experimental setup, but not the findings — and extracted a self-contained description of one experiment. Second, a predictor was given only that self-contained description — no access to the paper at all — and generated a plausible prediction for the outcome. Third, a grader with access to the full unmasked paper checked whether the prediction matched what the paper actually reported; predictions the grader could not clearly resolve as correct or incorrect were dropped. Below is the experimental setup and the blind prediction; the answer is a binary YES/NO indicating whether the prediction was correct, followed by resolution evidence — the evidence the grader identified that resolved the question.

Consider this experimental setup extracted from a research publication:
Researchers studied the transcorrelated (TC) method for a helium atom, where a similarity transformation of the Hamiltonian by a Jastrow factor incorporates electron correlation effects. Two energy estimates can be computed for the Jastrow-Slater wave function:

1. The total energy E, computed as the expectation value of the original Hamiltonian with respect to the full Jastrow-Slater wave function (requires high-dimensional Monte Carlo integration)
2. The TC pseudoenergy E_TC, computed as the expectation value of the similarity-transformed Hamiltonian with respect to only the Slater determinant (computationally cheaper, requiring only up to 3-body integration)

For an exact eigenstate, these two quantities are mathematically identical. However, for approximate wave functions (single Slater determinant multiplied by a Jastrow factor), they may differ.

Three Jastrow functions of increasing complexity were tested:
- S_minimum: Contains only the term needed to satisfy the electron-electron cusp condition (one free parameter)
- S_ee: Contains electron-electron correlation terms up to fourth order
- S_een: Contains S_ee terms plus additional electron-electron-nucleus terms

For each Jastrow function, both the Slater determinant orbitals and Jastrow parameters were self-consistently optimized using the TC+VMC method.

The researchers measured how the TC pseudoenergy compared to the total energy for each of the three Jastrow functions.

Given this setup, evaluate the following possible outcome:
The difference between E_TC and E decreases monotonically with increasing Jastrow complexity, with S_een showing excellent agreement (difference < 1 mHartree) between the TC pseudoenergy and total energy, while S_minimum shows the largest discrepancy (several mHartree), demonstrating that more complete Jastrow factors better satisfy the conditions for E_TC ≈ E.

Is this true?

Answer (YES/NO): NO